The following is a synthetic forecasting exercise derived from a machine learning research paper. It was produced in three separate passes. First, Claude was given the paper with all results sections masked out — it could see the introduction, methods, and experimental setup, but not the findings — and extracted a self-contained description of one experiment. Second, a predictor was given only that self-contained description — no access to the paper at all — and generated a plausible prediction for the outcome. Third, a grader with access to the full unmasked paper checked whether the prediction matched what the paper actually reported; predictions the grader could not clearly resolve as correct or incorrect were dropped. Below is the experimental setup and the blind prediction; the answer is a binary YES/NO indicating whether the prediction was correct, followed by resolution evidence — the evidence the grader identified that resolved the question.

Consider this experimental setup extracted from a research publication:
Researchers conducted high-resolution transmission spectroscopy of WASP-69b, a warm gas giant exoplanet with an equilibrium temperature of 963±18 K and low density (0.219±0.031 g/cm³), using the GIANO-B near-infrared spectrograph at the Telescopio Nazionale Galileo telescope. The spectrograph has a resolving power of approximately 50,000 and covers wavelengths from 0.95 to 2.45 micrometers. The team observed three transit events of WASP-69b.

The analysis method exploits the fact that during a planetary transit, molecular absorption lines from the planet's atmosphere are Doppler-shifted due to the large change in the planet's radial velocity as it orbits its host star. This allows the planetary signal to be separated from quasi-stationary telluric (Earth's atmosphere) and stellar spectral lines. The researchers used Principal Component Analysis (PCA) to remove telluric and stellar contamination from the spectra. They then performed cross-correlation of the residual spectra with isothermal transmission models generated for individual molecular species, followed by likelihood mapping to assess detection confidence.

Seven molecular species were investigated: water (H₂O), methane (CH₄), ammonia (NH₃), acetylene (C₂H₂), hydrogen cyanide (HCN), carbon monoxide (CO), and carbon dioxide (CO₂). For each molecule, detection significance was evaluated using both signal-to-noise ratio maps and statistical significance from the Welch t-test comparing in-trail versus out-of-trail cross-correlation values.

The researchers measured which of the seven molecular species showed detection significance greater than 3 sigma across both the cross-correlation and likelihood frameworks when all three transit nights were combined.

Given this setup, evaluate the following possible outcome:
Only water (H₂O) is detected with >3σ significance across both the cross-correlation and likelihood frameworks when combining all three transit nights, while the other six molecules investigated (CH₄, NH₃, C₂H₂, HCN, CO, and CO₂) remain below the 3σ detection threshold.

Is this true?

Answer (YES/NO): NO